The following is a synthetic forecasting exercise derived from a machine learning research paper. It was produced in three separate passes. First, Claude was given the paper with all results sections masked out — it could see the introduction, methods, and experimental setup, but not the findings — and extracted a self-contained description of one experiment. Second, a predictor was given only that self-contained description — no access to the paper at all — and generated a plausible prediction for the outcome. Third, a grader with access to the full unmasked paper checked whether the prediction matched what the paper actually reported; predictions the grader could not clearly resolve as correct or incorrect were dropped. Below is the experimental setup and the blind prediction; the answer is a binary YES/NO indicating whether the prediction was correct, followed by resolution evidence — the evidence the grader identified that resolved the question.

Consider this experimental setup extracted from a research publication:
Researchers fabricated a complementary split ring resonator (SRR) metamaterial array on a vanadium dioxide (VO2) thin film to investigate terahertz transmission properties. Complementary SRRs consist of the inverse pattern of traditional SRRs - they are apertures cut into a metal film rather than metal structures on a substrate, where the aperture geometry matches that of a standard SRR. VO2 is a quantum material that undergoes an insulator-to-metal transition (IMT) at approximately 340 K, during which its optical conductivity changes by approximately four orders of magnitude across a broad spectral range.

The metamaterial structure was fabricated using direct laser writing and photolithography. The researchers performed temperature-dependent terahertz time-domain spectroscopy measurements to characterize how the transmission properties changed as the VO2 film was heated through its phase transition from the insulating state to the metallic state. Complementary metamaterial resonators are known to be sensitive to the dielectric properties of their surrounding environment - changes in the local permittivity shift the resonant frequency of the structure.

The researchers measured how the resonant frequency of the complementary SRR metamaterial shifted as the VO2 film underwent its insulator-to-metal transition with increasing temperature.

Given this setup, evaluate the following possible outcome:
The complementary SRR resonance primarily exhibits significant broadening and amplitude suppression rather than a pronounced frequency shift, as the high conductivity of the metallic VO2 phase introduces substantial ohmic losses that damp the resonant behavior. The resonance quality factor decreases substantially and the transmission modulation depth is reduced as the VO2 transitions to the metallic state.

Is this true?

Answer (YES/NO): NO